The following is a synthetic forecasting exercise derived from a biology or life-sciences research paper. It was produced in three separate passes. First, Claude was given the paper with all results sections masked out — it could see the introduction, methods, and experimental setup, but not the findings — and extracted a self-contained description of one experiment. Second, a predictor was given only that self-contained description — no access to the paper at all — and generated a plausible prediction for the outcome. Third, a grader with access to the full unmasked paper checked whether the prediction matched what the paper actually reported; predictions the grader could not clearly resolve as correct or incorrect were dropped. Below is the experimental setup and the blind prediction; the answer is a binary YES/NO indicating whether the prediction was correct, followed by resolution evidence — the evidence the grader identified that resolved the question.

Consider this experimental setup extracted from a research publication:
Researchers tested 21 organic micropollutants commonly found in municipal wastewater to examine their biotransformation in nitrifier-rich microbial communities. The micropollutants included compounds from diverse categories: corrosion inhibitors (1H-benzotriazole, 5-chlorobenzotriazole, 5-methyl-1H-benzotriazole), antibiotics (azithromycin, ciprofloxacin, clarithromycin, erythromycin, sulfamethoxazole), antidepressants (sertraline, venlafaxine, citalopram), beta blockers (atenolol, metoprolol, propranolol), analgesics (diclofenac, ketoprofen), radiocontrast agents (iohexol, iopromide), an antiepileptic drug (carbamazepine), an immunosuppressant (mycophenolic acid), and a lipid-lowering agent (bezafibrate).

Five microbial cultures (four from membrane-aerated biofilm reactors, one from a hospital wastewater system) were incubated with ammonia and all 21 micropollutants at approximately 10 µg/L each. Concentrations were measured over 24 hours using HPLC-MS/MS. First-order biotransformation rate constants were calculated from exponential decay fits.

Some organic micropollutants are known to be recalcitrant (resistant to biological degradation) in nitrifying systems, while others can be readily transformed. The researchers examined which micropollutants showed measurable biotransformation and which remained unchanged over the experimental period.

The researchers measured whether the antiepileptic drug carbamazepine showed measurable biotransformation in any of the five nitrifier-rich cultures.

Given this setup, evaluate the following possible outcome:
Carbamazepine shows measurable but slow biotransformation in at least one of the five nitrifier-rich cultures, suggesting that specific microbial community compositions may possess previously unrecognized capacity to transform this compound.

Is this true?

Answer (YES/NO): NO